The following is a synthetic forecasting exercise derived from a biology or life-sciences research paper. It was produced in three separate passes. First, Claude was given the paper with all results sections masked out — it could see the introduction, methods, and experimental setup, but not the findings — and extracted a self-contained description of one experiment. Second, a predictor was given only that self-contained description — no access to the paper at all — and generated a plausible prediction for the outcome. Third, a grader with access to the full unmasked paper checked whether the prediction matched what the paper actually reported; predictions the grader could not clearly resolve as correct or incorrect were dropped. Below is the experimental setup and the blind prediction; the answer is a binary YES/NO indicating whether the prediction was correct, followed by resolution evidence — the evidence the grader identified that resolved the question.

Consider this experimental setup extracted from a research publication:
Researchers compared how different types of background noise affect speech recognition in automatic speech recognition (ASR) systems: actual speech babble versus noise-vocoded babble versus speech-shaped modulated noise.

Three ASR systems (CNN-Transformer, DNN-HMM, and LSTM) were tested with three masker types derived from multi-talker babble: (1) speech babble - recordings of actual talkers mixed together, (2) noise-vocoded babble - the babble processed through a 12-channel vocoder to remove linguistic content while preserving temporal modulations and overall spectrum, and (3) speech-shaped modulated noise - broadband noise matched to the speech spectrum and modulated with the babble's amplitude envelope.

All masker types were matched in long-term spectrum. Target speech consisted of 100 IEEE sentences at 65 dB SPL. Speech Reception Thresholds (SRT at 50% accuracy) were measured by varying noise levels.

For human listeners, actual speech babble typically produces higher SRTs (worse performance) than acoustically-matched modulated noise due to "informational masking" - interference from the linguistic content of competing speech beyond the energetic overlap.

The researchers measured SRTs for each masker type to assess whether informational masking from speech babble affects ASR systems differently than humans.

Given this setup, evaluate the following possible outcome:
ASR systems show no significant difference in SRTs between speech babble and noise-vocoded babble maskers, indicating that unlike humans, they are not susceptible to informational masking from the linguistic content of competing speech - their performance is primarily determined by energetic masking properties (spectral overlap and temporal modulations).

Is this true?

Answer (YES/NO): NO